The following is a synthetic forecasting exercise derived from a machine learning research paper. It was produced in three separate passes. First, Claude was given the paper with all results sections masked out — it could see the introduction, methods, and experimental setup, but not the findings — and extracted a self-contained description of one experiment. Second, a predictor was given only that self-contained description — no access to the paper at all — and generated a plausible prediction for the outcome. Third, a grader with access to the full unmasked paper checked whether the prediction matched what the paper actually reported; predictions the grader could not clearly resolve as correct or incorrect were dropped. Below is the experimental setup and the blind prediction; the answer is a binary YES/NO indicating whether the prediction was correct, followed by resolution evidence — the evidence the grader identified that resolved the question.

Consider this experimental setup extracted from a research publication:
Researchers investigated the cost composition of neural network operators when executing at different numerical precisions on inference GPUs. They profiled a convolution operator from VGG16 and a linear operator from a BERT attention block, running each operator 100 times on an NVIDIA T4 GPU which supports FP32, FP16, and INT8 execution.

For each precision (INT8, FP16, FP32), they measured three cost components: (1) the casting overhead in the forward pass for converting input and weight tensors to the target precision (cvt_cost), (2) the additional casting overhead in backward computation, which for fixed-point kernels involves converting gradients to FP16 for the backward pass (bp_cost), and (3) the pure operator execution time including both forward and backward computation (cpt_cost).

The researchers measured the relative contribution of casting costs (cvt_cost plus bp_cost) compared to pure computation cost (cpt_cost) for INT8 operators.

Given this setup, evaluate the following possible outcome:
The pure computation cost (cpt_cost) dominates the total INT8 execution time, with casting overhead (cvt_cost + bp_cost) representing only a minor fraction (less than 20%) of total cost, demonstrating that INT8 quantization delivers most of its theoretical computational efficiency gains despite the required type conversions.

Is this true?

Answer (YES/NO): NO